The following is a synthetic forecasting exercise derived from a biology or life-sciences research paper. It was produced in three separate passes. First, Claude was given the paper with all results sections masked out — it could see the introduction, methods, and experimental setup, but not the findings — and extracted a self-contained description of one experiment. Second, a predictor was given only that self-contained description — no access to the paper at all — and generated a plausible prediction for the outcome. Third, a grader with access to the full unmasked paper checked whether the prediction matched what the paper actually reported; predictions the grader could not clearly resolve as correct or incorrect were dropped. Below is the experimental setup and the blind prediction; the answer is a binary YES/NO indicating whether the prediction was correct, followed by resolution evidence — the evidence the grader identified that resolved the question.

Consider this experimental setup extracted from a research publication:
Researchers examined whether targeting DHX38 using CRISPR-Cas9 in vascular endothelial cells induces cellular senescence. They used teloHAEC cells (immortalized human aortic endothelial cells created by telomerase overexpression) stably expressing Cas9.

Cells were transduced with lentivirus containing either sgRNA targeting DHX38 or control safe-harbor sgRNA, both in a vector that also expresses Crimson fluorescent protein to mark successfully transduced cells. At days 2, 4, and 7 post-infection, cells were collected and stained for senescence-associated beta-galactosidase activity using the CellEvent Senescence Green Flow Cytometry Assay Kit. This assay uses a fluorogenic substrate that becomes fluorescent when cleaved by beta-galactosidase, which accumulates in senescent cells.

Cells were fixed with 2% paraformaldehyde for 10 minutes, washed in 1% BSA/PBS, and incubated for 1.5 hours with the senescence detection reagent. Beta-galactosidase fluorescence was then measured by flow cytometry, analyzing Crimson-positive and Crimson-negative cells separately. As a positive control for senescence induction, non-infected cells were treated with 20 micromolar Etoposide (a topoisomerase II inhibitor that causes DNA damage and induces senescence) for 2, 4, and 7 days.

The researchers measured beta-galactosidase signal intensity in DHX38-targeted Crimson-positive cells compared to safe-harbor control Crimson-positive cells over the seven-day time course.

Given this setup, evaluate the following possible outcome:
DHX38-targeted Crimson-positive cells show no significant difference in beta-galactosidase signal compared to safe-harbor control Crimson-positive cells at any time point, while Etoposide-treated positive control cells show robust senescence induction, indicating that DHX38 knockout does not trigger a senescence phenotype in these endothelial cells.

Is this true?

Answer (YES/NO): NO